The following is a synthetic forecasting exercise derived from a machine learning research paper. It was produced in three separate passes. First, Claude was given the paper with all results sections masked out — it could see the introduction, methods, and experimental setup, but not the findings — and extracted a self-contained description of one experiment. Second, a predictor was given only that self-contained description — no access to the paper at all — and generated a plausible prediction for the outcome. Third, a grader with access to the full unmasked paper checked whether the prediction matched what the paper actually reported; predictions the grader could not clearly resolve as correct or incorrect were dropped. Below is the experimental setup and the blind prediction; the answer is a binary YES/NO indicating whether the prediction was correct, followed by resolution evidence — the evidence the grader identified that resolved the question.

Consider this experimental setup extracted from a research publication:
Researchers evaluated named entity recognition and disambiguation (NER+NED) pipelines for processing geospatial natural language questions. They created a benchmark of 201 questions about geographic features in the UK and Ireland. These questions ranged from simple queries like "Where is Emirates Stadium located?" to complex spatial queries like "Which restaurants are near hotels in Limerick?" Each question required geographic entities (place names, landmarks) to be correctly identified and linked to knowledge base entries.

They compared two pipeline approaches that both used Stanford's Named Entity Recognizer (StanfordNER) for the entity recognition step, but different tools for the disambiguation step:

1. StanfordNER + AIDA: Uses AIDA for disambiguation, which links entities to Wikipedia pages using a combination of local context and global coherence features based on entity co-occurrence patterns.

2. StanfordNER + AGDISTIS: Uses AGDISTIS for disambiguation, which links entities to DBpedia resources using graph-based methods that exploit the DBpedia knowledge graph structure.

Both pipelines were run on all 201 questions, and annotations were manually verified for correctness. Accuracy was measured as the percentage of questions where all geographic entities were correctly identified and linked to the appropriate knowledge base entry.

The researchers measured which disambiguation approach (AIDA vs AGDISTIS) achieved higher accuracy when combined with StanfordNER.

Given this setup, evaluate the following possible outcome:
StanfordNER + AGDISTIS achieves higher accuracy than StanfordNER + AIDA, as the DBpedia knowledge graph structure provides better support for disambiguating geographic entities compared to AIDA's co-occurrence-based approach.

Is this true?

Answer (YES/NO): YES